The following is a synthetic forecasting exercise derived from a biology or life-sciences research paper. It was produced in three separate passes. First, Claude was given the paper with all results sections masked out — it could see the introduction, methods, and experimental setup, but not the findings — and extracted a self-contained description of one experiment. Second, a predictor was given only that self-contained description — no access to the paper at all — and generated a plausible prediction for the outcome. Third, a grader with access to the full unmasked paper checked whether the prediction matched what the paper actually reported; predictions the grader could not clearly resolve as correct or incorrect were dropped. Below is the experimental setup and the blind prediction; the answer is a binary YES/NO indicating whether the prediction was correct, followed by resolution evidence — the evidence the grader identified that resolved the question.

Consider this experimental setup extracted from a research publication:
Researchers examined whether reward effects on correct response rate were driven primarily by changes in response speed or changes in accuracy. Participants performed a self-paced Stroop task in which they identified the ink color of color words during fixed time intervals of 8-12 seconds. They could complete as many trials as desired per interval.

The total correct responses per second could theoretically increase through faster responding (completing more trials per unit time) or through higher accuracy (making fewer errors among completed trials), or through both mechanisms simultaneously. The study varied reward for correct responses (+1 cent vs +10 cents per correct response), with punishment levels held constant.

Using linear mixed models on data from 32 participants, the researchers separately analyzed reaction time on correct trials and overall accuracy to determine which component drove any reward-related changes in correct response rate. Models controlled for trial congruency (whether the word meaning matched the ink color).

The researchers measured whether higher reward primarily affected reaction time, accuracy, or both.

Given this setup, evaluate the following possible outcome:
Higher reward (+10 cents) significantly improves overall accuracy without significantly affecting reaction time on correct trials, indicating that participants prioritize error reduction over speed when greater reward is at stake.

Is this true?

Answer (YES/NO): NO